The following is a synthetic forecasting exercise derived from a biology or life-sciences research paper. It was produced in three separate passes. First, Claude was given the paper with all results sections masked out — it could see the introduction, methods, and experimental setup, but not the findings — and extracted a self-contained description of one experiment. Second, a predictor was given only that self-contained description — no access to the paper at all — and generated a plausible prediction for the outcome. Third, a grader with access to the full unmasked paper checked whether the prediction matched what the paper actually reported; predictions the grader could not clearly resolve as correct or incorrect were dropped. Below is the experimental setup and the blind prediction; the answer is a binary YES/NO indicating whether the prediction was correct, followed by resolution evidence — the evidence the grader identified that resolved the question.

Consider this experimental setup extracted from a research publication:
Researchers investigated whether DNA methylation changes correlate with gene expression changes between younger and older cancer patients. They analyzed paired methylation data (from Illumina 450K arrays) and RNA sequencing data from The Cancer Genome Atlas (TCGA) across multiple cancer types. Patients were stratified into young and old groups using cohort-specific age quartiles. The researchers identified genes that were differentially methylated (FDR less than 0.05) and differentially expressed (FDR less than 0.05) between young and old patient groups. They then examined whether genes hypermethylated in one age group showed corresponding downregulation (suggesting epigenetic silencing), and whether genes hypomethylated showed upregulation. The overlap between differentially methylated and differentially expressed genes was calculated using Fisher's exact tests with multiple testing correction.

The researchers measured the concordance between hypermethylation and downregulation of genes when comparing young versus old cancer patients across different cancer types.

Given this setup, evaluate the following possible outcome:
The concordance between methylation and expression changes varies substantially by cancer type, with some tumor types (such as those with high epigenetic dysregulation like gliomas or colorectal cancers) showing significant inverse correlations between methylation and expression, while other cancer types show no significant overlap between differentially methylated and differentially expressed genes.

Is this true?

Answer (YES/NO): NO